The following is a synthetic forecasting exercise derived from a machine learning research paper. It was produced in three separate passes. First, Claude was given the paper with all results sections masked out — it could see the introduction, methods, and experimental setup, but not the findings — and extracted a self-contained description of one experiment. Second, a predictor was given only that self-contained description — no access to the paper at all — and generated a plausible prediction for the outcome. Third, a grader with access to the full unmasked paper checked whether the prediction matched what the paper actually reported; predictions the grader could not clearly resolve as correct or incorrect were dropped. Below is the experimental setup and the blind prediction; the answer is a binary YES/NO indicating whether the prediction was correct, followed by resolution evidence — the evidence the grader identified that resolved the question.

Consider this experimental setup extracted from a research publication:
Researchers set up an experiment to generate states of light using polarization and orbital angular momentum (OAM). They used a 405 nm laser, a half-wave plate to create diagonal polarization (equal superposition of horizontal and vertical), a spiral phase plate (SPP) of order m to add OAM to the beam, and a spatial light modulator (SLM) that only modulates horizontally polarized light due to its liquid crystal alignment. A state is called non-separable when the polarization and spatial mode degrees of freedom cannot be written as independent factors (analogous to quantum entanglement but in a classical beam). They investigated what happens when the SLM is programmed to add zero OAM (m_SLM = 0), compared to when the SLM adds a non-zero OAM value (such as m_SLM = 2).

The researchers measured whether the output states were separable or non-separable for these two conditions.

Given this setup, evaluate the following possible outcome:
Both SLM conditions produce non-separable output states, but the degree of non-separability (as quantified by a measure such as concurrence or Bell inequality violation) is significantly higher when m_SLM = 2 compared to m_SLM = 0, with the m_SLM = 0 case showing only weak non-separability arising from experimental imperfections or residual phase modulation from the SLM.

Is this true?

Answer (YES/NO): NO